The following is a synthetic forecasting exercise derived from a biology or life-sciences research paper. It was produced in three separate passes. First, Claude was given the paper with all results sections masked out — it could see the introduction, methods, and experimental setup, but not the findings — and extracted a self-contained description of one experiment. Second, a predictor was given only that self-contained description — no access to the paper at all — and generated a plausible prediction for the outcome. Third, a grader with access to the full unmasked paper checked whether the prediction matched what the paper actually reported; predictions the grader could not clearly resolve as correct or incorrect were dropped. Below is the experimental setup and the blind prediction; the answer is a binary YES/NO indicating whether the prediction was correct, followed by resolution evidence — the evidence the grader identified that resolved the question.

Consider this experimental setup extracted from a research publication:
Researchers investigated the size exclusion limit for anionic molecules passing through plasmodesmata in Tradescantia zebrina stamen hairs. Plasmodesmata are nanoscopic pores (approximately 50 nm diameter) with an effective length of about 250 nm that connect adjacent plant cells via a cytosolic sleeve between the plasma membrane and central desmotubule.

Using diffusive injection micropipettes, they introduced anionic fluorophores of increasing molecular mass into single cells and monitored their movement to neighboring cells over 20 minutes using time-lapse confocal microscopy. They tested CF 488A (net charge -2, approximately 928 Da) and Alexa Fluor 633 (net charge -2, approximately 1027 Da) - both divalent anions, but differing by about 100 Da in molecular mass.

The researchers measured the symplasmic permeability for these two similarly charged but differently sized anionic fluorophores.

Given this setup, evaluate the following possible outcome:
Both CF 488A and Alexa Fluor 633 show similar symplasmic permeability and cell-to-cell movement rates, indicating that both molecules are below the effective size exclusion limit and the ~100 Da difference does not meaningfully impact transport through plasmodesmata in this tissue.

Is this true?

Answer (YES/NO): NO